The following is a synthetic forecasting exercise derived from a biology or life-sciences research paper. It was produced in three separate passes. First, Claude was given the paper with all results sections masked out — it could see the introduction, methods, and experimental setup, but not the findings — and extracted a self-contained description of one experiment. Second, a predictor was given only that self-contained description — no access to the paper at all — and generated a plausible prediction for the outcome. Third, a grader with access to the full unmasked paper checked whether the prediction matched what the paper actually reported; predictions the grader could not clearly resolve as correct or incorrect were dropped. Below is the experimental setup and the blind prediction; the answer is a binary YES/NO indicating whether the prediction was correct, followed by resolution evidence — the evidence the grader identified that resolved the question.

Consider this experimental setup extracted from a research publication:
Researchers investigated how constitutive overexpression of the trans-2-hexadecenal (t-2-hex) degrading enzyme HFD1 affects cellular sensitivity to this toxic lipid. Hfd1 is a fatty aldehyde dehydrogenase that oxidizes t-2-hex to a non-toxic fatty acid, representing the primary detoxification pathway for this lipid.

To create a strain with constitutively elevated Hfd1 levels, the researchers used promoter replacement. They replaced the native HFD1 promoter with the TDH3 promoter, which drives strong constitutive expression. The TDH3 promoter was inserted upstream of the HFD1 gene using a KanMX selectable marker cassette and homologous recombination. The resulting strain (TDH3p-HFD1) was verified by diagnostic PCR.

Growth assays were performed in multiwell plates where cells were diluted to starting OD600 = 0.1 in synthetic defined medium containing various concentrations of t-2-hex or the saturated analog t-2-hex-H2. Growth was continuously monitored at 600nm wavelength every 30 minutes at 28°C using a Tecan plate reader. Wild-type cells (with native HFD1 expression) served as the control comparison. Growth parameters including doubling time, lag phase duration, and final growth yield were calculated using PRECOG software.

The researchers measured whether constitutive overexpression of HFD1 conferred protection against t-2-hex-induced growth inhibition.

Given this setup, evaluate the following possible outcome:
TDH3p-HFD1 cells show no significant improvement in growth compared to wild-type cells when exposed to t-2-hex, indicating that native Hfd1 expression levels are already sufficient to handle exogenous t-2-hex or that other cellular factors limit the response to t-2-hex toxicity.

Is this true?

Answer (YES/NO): NO